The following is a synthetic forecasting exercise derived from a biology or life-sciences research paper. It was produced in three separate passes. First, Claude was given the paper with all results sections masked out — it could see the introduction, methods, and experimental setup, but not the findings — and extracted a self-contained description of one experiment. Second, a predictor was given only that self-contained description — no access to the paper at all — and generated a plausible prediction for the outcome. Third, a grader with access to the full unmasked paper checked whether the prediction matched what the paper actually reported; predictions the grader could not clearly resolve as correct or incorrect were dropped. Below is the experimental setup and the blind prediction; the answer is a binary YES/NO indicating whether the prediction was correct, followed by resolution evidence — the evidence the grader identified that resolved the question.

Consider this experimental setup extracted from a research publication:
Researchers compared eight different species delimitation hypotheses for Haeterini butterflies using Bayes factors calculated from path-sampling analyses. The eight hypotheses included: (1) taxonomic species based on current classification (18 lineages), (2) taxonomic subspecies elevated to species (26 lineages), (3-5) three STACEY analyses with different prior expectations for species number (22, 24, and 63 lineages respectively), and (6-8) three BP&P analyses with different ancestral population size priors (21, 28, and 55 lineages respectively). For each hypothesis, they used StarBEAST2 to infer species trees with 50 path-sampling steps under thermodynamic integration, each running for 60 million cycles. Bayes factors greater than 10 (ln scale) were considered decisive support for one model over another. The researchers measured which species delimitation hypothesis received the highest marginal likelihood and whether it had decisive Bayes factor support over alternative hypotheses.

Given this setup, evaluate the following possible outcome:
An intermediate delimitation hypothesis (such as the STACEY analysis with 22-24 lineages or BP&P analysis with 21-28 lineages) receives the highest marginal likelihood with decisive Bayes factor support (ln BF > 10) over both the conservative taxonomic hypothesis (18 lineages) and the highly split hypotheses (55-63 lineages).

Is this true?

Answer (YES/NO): YES